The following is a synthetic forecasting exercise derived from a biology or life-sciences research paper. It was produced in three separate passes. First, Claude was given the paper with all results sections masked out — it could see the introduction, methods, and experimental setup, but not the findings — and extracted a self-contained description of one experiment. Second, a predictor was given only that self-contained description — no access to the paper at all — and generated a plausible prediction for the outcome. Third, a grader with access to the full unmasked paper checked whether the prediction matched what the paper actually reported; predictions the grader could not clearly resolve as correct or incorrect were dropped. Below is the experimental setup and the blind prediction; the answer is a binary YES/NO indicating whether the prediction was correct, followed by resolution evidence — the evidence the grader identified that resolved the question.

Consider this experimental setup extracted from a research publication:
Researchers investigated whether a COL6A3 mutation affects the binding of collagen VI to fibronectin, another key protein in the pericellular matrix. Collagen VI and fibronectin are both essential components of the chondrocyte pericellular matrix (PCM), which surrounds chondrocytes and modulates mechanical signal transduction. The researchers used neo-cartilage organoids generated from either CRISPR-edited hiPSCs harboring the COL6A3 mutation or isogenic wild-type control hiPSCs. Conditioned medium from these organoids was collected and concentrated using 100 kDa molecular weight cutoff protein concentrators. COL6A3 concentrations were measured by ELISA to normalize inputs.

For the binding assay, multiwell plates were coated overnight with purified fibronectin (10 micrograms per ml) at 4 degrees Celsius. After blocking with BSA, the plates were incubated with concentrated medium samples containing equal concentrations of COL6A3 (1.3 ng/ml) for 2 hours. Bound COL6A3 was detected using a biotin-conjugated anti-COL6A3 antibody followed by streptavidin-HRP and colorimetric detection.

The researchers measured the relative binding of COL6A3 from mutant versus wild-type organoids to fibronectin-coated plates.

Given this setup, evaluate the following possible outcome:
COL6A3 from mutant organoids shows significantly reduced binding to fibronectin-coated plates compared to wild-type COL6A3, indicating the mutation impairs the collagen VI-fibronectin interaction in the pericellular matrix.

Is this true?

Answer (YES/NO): YES